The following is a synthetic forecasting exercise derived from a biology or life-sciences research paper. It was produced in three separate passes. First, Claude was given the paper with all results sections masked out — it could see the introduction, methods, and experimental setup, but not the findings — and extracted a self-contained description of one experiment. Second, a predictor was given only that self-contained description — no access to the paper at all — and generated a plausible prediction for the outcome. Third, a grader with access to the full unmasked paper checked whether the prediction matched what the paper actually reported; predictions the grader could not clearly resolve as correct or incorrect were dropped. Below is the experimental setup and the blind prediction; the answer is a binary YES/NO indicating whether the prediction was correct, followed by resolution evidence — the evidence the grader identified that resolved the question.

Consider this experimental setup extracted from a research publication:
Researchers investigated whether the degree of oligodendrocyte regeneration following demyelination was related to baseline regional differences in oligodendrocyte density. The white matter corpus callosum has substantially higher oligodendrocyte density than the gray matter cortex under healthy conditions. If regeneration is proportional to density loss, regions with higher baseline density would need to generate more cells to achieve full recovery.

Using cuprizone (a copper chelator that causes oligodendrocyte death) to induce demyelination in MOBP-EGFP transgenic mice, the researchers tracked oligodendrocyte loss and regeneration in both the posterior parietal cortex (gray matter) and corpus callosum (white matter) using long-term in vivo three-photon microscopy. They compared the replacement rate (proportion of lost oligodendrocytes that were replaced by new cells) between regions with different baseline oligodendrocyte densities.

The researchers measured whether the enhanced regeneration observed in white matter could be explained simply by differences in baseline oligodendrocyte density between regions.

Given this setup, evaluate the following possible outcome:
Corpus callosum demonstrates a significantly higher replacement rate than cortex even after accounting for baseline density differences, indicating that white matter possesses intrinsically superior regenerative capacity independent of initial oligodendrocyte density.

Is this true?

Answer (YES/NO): YES